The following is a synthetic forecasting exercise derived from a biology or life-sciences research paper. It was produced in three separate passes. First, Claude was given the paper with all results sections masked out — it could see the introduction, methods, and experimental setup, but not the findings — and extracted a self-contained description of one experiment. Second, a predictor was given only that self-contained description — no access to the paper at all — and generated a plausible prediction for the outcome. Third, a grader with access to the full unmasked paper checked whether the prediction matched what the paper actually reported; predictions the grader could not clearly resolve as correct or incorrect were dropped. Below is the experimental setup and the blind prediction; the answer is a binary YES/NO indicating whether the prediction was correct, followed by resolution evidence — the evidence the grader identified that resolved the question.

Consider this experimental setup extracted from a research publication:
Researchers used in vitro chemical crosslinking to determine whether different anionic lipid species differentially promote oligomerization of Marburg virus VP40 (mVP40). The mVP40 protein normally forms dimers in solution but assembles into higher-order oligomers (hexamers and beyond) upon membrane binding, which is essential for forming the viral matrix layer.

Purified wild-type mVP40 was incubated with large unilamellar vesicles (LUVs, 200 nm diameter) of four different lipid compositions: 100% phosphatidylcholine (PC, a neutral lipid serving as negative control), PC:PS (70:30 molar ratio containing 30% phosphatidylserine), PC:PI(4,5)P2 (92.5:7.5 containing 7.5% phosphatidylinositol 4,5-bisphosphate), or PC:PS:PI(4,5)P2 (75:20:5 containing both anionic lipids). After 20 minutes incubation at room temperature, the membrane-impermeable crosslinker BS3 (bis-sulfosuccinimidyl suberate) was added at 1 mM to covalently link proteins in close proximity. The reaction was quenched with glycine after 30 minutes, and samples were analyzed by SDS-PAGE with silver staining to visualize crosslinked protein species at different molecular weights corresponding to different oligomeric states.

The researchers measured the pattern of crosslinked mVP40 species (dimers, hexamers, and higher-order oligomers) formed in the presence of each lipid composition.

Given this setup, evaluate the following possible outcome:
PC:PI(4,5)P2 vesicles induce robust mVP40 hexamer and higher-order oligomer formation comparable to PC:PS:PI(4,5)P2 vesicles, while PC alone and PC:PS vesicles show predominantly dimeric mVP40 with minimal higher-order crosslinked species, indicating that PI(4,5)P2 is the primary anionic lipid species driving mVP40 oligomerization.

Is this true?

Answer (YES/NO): NO